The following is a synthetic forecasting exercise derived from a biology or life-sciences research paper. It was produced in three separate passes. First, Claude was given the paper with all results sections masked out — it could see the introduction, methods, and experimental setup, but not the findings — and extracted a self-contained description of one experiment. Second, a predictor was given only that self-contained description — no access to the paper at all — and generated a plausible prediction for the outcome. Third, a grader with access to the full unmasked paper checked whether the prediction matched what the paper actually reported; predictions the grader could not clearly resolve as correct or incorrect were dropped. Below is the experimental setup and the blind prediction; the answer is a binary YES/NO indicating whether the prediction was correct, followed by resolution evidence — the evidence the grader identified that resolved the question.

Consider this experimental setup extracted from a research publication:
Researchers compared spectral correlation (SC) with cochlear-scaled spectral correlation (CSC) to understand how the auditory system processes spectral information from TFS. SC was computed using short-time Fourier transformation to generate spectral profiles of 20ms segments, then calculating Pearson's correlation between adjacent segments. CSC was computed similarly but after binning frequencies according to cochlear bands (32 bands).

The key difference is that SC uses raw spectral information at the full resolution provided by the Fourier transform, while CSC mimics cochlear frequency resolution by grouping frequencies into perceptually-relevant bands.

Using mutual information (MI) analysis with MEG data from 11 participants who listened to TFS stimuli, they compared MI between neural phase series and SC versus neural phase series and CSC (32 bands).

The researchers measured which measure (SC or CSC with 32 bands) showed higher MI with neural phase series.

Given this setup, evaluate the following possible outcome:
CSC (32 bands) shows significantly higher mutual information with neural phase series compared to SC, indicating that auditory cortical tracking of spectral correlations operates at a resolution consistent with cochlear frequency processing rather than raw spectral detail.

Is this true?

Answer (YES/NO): NO